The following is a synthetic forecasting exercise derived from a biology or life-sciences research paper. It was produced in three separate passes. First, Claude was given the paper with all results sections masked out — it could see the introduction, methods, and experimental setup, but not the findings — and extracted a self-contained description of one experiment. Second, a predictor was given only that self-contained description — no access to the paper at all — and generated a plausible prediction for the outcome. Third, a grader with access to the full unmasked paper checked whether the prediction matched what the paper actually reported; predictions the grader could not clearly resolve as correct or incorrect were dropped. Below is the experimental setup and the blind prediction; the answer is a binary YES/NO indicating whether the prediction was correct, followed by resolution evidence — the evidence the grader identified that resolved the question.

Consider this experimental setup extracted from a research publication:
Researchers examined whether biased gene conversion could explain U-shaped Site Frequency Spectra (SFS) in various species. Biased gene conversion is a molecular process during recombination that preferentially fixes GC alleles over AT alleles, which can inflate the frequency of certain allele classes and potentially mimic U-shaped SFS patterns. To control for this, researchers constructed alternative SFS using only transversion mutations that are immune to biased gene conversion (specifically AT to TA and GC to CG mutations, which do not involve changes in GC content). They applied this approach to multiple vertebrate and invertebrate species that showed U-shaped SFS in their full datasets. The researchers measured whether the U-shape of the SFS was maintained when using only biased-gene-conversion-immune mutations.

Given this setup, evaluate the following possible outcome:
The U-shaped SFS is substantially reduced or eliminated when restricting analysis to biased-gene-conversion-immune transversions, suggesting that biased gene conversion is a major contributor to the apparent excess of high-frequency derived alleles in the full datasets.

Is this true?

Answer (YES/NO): NO